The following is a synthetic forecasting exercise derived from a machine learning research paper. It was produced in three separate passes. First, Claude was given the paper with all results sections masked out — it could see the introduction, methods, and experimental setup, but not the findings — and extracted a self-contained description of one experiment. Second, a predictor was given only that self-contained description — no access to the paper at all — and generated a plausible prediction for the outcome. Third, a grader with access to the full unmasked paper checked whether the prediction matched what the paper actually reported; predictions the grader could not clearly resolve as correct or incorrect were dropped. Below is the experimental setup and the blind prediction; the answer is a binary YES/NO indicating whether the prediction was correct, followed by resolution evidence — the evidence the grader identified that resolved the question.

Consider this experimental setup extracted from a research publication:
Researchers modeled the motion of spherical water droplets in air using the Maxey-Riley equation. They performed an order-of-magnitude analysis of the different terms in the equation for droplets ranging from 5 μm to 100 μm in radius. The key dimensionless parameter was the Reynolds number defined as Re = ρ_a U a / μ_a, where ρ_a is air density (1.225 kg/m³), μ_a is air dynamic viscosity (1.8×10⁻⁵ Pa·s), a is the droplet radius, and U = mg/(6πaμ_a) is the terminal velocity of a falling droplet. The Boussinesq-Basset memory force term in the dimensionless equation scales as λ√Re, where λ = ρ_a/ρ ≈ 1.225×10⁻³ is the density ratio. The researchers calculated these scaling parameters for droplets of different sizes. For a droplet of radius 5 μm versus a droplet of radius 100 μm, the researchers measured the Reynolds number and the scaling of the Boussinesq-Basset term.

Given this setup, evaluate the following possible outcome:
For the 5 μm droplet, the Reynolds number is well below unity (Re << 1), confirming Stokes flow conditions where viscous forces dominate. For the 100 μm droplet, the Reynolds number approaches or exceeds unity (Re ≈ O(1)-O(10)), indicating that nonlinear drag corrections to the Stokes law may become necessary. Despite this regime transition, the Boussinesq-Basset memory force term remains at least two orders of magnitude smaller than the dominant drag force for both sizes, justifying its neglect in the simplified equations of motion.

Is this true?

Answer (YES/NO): NO